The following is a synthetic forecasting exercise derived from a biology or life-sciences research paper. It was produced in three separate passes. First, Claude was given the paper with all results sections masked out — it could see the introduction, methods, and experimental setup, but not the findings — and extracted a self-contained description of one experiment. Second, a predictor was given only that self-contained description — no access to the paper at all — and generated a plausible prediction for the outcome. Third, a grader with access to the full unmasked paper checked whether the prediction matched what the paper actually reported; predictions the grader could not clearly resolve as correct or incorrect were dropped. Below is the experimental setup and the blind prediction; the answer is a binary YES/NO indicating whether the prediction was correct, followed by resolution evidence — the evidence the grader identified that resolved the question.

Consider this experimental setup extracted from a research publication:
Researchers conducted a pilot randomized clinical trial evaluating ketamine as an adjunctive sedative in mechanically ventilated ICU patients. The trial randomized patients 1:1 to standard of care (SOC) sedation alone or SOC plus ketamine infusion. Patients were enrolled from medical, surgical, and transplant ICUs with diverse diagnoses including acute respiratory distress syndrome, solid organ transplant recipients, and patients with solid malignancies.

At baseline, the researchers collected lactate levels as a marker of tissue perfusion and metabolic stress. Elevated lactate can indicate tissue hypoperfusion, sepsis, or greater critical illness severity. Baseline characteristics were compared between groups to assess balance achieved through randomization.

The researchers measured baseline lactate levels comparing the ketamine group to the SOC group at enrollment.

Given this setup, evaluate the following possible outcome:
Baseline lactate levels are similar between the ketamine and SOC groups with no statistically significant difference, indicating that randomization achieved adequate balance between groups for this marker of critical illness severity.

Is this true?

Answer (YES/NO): NO